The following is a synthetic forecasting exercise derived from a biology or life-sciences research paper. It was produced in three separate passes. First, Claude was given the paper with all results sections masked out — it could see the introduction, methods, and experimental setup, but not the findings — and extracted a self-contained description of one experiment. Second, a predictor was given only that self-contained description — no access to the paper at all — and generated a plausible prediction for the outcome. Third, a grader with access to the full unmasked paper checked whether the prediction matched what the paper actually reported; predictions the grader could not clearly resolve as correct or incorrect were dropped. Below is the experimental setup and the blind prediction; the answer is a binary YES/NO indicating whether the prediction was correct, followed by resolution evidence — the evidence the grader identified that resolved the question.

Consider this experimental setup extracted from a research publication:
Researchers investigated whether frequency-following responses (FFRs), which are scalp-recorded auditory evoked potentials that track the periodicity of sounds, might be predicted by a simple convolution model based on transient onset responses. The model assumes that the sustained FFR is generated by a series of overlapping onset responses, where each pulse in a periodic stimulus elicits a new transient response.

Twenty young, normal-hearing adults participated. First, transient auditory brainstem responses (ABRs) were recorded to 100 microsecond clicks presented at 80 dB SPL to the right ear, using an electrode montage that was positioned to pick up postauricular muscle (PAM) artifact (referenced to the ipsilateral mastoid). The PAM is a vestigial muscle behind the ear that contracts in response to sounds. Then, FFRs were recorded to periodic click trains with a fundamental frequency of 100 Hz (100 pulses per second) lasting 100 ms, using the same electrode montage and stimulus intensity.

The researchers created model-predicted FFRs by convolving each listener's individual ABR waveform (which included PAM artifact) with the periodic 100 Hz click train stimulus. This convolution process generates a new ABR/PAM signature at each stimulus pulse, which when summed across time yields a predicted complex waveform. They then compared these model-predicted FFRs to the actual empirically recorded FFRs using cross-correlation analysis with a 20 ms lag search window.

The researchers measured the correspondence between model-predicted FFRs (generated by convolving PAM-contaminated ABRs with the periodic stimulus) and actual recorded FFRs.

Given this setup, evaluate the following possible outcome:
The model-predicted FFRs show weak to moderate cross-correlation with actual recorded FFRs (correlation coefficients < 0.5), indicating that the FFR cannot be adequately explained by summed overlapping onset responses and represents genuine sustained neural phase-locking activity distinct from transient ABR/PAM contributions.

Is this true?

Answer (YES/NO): NO